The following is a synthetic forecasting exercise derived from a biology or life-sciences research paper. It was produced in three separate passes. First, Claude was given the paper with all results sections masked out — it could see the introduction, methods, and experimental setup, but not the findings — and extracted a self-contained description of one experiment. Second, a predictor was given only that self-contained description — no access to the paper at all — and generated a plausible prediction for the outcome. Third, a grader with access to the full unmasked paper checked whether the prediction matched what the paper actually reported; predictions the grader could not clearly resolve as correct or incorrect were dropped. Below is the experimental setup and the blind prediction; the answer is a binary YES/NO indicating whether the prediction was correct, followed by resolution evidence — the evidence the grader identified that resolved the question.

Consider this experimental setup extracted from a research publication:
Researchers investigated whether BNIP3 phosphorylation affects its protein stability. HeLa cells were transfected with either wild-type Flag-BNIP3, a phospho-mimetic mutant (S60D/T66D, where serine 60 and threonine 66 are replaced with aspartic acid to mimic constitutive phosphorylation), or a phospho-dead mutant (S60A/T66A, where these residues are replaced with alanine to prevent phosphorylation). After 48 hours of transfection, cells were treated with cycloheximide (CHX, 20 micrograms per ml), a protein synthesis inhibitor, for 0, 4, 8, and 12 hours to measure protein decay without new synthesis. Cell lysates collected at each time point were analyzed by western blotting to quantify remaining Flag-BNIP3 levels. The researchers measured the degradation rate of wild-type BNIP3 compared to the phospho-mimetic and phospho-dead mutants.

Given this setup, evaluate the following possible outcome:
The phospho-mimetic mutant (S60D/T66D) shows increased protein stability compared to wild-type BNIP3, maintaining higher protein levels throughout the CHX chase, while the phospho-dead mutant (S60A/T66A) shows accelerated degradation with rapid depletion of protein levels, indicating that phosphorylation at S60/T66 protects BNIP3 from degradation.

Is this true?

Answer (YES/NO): YES